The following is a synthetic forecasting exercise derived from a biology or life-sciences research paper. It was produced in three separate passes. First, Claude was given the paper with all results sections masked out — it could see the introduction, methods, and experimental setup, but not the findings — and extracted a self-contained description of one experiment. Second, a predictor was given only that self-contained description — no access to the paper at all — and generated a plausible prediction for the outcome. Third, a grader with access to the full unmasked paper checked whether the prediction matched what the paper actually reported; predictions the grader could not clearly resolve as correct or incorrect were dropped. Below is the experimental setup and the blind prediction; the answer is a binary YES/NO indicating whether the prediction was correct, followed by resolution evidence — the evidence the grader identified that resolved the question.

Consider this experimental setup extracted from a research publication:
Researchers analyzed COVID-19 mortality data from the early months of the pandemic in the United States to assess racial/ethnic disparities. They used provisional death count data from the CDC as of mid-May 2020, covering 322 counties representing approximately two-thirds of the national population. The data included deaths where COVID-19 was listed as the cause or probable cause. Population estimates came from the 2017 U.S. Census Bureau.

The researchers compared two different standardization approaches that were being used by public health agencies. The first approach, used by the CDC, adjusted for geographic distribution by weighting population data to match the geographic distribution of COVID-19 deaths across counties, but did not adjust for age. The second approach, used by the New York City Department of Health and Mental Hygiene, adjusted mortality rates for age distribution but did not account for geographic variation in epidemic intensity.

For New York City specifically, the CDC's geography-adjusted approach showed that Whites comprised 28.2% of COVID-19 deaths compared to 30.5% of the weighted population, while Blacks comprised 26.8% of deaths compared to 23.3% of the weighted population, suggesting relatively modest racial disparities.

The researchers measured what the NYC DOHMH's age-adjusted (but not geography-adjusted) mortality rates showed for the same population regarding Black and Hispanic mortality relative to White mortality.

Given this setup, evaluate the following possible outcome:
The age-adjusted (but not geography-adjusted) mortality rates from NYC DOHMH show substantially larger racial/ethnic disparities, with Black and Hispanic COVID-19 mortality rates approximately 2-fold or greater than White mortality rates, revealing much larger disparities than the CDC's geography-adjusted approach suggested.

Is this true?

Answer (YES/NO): YES